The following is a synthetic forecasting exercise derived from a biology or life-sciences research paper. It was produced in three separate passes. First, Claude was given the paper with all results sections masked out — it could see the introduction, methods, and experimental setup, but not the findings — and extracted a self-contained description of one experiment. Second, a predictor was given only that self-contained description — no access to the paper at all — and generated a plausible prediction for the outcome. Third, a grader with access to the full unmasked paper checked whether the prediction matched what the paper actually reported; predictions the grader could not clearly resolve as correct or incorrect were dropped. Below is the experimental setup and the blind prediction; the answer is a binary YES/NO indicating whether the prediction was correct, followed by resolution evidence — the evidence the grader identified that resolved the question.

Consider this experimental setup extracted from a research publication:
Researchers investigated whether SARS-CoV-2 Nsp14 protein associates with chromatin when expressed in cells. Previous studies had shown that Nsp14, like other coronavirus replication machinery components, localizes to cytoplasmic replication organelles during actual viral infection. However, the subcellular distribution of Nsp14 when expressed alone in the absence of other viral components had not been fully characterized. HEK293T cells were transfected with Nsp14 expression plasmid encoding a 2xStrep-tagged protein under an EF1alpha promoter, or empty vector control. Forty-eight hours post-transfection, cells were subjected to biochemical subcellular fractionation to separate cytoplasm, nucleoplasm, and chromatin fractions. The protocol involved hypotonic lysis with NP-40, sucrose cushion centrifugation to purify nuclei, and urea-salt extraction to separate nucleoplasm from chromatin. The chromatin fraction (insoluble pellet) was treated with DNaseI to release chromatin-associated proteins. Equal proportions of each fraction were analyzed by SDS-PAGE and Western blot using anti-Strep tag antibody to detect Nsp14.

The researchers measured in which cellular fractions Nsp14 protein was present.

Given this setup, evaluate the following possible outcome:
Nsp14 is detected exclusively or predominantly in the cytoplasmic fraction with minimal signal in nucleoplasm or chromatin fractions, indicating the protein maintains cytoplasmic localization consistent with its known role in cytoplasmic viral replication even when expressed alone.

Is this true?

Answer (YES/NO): YES